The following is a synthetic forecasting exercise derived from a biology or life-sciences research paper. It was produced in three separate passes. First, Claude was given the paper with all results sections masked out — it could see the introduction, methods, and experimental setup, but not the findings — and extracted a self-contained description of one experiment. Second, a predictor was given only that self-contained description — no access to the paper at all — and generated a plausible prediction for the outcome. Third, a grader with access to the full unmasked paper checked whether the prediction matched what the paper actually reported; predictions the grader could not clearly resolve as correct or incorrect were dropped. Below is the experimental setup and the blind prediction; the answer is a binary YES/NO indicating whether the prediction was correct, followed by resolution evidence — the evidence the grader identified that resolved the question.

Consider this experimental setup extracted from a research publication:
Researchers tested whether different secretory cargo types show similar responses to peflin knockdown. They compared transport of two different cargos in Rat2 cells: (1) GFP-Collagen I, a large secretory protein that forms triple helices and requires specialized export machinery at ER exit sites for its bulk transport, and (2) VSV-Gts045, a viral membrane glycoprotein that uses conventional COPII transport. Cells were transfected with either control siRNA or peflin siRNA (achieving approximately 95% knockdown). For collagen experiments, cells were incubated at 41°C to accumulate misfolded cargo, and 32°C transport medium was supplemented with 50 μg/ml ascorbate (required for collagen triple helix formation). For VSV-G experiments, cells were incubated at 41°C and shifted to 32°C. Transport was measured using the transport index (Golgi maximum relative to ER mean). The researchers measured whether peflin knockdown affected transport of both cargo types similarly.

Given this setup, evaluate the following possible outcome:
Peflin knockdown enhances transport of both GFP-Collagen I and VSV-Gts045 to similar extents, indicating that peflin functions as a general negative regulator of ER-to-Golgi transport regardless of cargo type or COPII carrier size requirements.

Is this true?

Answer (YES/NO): NO